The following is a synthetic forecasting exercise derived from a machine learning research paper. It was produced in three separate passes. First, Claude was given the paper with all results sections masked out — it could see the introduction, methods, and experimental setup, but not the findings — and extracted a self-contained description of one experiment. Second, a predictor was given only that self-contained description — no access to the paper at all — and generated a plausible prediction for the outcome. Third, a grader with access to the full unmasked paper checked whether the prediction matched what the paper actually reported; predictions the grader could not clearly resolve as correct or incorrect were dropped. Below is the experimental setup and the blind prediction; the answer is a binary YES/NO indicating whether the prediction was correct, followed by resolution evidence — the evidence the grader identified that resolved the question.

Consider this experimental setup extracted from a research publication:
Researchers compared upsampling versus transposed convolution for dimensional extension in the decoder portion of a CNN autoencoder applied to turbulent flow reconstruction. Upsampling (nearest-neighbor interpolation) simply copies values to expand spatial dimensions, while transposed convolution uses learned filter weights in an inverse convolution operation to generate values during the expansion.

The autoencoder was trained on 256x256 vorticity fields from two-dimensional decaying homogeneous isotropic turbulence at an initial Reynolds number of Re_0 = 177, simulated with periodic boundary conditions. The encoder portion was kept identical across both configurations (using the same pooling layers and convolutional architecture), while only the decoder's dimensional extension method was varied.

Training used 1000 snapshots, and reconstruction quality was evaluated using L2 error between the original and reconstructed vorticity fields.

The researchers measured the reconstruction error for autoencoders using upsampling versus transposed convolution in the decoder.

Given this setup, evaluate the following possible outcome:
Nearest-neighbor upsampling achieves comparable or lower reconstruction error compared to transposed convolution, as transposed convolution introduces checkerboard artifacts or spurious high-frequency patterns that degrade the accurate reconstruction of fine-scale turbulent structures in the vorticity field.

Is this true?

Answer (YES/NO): NO